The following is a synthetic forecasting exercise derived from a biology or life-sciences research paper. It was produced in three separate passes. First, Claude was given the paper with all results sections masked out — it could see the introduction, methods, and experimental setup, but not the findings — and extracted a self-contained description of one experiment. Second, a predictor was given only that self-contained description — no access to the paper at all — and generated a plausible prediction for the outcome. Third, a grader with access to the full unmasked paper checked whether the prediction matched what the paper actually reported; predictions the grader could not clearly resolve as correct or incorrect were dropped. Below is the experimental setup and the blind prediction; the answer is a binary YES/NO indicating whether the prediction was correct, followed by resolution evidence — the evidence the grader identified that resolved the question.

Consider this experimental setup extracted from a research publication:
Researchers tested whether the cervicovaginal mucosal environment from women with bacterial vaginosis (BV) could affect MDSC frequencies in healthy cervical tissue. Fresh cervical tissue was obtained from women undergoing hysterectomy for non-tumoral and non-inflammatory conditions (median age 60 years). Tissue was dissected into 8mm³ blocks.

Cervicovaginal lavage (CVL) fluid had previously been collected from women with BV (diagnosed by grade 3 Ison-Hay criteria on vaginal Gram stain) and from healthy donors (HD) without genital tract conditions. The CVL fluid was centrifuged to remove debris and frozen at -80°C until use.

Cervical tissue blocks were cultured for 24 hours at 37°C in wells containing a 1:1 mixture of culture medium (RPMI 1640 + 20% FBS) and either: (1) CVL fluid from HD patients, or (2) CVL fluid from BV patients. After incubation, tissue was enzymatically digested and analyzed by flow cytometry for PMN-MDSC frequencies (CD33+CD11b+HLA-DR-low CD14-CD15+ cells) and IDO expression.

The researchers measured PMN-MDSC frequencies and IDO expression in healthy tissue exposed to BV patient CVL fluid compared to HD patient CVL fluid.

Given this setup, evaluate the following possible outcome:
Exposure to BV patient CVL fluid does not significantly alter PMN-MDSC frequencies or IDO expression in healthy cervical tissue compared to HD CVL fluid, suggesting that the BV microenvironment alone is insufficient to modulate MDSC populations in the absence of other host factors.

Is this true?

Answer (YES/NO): NO